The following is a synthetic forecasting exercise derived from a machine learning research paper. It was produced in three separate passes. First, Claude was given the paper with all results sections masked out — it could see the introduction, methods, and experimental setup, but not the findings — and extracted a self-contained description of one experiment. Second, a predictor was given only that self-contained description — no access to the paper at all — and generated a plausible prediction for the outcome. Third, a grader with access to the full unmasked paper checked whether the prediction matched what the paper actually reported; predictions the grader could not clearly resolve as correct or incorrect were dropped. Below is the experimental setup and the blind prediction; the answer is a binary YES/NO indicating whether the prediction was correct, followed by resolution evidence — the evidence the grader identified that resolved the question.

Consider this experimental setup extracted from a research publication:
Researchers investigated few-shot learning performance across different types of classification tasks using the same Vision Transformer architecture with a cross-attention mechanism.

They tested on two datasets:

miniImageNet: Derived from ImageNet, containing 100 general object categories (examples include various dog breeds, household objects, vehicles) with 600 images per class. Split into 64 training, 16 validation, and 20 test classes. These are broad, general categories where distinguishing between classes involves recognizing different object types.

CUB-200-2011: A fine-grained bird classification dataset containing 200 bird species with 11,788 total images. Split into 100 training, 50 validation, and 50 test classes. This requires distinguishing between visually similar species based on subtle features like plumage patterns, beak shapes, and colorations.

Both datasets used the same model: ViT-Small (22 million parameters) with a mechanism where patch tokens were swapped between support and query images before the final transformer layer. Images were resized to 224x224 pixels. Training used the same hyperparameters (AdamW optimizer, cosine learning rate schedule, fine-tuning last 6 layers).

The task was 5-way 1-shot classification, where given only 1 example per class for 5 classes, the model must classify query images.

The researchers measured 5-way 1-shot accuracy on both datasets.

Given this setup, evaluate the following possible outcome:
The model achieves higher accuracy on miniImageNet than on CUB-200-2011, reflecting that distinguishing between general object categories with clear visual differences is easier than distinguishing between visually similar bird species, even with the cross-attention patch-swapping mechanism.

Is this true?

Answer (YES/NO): NO